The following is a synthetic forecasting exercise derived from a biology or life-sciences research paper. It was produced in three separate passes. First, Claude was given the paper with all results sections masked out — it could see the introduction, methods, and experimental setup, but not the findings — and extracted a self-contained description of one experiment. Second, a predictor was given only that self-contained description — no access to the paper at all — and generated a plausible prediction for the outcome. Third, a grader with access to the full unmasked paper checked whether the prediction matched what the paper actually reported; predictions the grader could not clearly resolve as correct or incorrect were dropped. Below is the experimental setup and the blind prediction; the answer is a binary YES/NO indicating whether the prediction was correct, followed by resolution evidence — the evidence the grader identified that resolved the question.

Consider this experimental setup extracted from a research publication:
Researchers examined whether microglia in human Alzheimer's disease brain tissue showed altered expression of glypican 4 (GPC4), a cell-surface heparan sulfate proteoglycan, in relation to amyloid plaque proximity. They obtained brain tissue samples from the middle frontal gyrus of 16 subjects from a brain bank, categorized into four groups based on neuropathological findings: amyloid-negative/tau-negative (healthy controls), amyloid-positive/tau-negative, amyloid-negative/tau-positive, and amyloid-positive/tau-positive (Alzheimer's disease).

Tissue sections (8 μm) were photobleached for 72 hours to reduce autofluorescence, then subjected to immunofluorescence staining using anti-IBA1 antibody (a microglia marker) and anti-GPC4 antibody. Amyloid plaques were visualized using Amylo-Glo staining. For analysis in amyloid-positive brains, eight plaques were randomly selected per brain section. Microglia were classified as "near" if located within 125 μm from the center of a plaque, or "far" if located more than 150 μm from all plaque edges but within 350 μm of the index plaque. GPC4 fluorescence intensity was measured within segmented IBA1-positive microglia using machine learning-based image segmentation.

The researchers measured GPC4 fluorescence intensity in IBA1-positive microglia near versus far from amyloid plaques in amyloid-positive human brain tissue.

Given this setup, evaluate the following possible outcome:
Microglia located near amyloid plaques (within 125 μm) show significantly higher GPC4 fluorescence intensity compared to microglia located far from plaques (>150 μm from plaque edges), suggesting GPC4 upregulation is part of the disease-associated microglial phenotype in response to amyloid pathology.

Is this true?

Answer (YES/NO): YES